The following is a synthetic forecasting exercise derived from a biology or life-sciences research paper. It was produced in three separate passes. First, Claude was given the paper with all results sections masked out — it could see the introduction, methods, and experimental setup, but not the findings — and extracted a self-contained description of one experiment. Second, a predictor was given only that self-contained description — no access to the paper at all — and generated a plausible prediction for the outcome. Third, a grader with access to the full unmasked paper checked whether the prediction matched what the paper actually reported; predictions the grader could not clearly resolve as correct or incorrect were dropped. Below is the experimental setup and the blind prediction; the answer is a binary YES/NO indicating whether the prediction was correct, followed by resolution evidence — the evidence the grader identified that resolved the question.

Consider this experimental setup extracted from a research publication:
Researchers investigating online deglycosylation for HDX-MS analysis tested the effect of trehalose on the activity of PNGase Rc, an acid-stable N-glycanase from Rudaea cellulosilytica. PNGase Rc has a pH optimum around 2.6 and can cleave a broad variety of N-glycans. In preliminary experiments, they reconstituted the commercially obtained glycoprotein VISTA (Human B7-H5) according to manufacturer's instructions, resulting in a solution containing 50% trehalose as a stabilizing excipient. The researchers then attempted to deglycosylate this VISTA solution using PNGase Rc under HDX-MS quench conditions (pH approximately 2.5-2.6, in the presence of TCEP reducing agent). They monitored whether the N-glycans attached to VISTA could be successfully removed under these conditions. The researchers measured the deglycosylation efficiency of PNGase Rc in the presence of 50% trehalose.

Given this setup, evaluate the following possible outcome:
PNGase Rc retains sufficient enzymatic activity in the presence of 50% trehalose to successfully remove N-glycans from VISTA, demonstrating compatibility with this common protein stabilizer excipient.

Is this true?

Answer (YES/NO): NO